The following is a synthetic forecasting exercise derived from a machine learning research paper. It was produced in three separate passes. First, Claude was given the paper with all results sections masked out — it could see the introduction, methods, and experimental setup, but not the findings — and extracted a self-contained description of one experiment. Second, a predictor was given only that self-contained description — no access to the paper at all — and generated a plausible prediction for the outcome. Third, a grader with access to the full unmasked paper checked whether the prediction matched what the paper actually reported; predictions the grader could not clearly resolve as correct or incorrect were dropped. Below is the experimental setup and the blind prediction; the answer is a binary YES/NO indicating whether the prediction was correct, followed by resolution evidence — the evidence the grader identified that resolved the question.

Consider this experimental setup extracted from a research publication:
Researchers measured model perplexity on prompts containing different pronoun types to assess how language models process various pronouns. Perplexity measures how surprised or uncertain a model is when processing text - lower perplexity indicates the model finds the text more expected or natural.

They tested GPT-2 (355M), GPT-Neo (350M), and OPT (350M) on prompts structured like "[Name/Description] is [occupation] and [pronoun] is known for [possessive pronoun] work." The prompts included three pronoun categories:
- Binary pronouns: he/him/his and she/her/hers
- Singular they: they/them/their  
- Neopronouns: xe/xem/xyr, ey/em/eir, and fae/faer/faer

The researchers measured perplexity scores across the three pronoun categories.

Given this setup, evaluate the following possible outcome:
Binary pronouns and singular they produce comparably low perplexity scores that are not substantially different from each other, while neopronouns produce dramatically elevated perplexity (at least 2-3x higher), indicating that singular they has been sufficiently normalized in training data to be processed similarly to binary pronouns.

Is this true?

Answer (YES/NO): NO